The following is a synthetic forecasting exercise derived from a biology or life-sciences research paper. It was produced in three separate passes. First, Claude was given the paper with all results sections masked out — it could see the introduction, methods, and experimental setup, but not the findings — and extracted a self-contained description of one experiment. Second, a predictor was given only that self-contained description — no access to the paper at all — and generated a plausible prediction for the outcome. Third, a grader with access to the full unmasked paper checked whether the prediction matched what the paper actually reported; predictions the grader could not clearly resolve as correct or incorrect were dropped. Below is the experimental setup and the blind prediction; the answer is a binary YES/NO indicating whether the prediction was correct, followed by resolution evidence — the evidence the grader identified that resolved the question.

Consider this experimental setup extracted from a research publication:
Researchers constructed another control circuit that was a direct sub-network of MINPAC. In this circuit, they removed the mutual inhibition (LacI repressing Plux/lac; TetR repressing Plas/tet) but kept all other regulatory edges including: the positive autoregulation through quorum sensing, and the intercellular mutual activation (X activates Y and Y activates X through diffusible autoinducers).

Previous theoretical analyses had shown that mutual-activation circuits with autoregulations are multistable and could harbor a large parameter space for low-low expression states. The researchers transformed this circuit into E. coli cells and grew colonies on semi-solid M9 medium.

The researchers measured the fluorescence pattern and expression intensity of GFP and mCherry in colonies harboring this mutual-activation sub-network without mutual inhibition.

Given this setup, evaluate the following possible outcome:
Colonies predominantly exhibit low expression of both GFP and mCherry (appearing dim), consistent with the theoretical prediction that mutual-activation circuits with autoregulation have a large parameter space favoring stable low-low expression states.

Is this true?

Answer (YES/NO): YES